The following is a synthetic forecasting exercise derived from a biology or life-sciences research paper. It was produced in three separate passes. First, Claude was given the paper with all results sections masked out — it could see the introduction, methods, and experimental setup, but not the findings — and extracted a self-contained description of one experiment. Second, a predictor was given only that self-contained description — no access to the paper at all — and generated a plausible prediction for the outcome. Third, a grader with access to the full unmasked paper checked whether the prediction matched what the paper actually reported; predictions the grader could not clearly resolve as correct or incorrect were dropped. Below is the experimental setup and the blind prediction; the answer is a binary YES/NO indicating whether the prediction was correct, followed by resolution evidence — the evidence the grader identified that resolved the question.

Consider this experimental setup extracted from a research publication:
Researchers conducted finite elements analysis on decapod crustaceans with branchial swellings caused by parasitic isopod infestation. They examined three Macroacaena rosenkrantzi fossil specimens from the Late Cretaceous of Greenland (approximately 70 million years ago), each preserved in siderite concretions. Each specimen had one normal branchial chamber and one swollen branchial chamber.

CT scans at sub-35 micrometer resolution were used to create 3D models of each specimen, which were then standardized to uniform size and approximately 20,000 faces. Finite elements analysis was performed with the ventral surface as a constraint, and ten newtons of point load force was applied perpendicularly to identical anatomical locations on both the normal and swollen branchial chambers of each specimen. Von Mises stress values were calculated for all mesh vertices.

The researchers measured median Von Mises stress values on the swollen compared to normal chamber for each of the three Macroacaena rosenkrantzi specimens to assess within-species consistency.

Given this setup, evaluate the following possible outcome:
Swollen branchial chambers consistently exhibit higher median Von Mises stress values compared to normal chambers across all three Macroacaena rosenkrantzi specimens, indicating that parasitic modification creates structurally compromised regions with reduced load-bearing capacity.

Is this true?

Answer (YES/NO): NO